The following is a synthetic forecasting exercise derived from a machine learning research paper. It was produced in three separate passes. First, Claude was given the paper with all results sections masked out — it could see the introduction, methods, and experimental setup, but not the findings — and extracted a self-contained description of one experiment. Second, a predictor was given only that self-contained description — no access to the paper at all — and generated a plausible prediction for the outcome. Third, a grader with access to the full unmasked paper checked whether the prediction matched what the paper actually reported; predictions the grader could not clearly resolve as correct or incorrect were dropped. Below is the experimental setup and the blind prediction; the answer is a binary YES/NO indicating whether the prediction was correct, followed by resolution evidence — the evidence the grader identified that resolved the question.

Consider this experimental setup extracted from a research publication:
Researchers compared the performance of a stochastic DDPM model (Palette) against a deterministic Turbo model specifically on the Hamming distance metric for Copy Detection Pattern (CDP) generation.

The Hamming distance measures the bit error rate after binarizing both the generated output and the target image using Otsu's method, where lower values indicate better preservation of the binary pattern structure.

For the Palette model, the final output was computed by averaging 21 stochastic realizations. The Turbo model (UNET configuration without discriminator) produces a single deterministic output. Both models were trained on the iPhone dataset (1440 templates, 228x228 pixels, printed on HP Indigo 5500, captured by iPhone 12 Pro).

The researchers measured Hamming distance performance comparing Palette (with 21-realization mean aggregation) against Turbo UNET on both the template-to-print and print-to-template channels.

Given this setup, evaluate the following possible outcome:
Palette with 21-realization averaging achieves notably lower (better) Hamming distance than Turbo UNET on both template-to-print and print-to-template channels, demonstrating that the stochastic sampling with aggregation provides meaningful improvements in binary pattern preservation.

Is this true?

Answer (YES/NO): NO